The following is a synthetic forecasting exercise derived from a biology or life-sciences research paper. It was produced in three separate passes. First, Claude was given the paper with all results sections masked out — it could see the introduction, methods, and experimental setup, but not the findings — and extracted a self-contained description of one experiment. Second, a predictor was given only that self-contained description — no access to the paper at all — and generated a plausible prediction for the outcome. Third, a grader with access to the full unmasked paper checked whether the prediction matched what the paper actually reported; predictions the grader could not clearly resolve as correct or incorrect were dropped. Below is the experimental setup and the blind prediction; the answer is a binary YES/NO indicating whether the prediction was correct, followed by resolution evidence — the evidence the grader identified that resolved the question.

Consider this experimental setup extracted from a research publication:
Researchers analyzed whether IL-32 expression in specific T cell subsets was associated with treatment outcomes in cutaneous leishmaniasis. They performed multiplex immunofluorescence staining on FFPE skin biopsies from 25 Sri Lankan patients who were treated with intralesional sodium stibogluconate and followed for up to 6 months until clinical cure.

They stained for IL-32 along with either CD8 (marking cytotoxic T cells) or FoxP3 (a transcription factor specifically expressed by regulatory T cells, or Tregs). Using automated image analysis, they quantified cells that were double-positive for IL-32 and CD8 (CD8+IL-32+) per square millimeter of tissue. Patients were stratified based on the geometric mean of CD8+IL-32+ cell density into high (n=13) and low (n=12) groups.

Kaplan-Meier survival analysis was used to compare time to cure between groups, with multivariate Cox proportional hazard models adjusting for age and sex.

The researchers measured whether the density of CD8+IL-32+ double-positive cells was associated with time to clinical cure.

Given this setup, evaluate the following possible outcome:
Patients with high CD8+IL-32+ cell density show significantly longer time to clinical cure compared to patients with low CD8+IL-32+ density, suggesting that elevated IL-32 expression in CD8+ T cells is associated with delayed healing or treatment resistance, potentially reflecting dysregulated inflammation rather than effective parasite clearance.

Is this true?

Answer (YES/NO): YES